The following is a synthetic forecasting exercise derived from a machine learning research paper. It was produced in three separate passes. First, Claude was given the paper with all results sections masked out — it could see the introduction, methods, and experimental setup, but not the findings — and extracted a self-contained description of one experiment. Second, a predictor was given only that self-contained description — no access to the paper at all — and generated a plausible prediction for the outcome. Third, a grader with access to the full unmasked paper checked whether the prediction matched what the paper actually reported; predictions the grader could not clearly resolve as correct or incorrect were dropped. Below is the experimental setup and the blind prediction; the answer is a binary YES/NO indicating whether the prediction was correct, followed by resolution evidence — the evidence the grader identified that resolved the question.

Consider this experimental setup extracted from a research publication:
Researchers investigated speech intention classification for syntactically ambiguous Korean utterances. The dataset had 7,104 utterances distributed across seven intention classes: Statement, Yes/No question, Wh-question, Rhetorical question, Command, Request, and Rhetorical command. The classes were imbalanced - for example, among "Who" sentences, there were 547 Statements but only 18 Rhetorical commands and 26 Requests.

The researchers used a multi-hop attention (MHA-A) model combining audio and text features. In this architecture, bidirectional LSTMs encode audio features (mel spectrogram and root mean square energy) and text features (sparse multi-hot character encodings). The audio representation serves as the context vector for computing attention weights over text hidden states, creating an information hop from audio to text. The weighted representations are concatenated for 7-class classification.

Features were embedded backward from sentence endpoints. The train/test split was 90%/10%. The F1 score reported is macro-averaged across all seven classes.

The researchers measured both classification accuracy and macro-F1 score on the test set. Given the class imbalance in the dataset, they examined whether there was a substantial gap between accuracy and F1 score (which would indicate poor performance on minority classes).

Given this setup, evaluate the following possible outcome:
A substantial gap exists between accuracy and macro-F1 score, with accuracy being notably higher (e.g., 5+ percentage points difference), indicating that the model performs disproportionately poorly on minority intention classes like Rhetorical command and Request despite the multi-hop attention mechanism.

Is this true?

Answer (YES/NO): NO